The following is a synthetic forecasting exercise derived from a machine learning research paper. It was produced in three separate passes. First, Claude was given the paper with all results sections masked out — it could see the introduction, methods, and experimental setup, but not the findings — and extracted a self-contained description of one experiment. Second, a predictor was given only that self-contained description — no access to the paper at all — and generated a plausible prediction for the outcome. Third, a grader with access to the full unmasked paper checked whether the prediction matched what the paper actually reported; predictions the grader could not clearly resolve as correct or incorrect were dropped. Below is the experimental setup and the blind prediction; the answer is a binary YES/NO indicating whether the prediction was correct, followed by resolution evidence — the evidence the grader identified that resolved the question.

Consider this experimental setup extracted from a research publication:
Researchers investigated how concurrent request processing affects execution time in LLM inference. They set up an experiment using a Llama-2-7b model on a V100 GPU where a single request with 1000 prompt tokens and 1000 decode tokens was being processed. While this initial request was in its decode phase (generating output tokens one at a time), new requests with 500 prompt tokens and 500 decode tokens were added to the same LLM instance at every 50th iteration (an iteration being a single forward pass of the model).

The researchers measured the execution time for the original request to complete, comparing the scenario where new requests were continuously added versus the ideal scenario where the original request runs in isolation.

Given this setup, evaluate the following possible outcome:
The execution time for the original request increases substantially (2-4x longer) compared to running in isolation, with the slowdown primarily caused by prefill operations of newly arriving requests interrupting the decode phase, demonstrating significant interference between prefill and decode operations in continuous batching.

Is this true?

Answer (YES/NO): NO